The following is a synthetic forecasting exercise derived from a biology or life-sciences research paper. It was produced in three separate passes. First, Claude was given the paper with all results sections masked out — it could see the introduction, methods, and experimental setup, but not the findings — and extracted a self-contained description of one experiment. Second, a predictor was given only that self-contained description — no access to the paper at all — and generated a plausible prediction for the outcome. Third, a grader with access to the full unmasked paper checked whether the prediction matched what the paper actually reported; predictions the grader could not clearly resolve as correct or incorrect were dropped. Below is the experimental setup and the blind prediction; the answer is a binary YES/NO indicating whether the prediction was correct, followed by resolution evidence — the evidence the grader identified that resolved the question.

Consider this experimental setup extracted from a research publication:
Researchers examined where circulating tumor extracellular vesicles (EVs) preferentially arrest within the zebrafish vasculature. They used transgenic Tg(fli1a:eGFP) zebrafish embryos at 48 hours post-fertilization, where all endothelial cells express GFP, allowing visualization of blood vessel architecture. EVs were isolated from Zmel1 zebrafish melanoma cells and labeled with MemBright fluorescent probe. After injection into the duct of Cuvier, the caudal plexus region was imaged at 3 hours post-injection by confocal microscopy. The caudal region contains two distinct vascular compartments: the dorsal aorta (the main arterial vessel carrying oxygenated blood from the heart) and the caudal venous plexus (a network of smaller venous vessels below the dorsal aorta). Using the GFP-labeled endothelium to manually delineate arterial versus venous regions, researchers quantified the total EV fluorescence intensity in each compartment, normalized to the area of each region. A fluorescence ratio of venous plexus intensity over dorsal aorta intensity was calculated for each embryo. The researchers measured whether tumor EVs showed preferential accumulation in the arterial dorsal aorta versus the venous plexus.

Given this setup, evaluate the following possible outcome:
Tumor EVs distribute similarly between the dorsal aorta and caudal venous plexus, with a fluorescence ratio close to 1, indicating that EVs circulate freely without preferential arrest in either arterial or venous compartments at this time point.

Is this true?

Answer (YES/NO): NO